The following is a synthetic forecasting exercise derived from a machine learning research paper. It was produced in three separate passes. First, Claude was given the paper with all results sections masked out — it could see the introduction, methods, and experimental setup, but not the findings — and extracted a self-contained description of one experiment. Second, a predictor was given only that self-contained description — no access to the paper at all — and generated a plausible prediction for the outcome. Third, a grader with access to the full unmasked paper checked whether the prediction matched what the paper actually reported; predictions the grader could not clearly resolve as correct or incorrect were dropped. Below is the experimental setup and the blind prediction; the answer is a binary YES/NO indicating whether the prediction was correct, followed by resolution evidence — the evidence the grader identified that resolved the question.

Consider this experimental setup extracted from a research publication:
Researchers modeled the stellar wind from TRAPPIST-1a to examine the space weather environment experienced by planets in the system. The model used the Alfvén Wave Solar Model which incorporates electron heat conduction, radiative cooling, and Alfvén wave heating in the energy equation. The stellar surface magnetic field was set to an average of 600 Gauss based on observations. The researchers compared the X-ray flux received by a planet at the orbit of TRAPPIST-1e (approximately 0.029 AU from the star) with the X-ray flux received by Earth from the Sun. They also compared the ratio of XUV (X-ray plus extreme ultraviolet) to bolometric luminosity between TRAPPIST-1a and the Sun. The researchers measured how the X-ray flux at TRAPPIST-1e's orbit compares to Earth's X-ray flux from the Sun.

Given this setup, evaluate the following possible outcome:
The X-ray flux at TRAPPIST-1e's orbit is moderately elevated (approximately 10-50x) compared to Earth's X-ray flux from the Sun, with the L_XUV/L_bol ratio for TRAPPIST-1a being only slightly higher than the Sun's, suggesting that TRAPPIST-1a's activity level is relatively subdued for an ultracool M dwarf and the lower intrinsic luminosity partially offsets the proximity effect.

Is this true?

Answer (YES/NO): NO